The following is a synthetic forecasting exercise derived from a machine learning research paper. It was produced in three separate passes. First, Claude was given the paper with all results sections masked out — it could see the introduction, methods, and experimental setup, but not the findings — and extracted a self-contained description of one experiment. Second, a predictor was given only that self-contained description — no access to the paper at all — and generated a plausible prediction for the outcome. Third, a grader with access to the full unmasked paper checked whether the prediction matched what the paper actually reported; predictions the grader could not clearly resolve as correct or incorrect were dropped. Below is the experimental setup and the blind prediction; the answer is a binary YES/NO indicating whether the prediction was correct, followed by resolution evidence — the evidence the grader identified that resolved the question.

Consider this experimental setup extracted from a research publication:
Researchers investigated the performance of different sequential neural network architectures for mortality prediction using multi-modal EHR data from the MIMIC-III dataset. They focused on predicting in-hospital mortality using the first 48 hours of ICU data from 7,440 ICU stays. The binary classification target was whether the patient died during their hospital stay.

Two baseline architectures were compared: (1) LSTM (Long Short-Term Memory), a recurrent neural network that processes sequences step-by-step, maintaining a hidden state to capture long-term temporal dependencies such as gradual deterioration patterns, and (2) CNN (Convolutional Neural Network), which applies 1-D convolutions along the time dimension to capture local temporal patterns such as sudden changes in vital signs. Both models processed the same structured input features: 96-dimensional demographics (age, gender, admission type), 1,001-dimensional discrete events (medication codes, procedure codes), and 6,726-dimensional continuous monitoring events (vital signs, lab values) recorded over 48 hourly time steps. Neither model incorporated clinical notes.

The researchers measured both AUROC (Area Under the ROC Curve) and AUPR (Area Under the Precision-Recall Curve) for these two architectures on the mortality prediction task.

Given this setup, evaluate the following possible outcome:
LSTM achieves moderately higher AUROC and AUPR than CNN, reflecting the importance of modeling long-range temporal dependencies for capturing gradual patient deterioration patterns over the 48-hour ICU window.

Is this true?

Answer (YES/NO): NO